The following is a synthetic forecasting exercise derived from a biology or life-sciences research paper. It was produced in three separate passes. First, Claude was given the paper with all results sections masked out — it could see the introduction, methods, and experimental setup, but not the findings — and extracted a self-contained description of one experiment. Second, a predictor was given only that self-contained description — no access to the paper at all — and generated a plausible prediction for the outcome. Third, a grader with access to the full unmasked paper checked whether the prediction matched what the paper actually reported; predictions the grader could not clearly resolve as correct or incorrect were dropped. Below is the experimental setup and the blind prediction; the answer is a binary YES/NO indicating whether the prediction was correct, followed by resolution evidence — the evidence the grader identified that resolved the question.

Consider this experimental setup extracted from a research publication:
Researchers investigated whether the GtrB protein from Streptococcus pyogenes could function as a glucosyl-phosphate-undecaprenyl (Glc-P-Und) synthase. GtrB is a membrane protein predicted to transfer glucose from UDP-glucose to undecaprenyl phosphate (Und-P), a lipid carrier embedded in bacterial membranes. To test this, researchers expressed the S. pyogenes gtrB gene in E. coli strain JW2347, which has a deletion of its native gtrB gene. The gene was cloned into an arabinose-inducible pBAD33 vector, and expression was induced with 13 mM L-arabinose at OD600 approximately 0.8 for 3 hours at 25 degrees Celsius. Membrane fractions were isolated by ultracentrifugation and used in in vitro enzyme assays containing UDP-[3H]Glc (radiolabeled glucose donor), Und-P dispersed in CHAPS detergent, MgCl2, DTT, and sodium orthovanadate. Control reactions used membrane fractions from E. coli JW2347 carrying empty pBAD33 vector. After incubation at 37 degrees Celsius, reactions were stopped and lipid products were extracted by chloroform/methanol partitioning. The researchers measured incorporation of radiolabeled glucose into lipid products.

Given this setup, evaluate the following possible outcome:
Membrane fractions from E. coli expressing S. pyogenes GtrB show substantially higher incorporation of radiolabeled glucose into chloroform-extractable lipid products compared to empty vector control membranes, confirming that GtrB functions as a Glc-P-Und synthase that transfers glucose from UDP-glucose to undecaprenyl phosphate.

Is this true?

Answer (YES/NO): YES